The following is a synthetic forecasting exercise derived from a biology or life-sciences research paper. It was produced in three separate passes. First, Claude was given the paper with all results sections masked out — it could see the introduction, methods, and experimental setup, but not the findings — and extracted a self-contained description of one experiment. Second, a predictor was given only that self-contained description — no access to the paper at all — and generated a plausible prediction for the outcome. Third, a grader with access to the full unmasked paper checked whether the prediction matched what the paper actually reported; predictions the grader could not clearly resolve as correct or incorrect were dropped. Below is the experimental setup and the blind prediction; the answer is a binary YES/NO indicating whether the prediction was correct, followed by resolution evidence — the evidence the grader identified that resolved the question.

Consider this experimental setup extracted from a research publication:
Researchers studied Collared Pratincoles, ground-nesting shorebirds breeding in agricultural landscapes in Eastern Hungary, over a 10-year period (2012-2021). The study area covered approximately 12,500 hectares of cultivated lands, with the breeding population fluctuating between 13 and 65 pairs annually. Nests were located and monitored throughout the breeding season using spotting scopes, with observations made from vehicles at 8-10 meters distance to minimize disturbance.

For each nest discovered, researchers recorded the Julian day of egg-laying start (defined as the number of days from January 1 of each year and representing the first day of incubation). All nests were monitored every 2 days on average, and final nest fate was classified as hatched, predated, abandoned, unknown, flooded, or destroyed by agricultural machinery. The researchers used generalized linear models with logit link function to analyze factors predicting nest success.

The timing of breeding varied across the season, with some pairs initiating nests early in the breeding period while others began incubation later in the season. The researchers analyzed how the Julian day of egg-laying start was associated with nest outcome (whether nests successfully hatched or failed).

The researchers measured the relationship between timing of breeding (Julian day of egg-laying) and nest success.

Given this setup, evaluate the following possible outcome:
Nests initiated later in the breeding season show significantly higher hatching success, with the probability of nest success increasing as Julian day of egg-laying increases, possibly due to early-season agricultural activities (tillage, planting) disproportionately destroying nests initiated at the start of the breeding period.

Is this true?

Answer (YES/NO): NO